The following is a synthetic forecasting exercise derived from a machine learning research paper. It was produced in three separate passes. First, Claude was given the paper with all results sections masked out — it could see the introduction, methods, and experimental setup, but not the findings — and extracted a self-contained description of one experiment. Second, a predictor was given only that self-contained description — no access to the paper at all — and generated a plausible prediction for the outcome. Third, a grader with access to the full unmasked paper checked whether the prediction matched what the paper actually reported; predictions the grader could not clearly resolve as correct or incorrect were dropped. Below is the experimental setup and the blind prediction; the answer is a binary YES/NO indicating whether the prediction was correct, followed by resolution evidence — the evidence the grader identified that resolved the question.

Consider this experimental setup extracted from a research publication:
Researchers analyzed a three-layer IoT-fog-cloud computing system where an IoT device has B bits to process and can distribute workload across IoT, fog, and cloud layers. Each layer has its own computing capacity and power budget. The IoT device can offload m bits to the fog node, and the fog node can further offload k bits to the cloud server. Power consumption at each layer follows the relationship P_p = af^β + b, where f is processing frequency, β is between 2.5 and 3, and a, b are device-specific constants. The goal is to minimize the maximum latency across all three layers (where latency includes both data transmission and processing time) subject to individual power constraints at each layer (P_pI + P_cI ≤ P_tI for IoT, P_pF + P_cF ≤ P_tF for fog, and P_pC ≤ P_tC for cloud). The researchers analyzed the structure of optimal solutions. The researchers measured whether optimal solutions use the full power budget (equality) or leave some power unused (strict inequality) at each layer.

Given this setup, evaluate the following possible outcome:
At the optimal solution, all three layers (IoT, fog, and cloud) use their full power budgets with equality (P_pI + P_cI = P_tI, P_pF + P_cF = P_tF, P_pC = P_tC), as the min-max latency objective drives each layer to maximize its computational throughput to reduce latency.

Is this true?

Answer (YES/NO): YES